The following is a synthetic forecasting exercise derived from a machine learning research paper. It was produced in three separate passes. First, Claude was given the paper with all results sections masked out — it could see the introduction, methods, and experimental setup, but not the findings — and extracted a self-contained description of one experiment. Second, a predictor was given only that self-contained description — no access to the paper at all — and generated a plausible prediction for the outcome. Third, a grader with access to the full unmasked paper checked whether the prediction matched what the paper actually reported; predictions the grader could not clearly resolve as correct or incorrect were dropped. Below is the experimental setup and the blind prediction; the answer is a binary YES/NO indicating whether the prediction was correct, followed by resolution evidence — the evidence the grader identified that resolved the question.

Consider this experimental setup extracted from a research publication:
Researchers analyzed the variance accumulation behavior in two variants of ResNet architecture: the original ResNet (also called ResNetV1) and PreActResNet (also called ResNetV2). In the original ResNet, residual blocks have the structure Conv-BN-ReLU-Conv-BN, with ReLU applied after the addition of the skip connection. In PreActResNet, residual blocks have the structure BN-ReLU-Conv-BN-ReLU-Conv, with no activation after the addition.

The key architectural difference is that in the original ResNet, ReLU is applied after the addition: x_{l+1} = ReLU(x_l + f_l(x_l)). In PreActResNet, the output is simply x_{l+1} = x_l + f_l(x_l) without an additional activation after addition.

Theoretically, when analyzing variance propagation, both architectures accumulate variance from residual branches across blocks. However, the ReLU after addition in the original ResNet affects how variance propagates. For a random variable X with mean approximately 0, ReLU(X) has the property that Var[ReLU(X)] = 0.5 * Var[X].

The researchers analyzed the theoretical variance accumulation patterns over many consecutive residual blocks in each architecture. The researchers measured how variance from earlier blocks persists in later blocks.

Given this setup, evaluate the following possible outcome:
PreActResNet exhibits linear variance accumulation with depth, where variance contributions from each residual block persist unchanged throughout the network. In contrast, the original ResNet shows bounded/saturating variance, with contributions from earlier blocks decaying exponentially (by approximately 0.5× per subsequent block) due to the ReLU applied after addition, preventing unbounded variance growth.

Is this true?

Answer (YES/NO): YES